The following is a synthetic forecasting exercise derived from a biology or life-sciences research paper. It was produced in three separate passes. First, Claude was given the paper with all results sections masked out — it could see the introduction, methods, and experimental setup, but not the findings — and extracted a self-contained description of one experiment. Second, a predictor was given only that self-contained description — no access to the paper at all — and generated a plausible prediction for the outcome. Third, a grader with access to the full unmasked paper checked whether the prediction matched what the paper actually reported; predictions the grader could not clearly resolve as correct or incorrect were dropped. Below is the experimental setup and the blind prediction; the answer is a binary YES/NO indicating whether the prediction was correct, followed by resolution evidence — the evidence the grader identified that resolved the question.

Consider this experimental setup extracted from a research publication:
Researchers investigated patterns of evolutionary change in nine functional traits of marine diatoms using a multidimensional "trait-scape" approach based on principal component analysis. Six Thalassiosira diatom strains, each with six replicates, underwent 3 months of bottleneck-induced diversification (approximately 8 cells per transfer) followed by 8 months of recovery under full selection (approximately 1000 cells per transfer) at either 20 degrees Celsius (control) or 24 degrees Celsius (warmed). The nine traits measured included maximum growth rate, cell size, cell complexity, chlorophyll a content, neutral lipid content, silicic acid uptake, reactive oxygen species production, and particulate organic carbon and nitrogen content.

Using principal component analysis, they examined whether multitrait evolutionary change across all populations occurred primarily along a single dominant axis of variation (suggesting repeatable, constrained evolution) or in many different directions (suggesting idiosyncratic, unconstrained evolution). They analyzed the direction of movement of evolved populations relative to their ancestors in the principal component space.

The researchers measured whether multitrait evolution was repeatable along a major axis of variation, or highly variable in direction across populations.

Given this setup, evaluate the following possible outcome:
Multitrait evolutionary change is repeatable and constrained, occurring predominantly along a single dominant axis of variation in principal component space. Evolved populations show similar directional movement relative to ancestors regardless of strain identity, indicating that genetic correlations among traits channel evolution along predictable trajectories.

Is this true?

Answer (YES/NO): NO